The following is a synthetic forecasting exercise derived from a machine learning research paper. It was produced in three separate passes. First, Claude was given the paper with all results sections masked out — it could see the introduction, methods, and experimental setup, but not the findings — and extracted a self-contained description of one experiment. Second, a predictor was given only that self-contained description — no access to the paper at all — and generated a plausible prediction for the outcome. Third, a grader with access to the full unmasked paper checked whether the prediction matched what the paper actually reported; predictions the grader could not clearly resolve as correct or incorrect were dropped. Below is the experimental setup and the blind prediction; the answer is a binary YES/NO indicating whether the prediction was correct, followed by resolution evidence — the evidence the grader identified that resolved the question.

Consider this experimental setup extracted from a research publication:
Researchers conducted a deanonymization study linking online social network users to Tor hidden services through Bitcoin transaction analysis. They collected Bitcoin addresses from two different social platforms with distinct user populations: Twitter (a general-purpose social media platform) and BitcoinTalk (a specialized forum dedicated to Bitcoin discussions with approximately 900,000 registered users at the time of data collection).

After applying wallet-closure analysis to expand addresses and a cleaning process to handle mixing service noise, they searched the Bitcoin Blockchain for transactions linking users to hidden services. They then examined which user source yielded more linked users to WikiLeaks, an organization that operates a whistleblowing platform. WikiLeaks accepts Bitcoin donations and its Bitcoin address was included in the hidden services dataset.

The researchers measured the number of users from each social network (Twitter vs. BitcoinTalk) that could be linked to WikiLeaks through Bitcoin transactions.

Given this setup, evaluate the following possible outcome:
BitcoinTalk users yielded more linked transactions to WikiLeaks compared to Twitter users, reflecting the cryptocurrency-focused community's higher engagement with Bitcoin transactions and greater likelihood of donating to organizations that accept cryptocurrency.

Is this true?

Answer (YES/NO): YES